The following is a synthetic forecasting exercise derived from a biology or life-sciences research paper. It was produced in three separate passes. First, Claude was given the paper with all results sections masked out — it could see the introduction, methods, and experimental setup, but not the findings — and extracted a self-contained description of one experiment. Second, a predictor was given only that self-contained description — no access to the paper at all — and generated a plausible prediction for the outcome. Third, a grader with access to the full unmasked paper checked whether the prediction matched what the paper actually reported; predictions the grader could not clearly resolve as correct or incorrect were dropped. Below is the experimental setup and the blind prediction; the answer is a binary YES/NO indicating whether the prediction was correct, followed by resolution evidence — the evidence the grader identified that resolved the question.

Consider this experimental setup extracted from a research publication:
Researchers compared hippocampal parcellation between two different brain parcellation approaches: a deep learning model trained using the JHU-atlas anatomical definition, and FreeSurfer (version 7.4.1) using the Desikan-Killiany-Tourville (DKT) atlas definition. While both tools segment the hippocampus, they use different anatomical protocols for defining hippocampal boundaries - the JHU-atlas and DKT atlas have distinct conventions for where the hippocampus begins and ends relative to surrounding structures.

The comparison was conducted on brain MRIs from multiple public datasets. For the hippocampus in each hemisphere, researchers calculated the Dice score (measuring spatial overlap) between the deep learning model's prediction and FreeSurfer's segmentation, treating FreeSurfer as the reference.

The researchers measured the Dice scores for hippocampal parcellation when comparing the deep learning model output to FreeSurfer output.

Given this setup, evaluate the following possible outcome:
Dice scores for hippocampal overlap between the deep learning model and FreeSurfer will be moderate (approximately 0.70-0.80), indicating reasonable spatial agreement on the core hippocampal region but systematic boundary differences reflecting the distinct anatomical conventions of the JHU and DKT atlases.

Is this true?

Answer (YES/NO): NO